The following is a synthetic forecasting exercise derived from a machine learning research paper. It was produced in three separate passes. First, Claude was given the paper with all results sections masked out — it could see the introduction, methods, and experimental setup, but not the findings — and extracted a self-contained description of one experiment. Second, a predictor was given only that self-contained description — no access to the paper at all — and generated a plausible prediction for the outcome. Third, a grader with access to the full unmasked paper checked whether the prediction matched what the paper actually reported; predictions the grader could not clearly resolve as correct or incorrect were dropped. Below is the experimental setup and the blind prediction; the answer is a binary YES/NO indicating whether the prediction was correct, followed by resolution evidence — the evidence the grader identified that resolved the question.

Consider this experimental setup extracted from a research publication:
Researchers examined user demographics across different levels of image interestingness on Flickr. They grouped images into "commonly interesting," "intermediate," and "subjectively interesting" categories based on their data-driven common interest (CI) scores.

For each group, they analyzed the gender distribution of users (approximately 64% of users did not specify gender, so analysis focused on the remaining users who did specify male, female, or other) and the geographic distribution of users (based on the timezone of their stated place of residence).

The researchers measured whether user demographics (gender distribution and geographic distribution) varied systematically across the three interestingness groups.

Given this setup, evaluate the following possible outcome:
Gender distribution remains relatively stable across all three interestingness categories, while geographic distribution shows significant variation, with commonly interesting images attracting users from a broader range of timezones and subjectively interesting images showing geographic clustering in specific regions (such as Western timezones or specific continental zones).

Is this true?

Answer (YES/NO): NO